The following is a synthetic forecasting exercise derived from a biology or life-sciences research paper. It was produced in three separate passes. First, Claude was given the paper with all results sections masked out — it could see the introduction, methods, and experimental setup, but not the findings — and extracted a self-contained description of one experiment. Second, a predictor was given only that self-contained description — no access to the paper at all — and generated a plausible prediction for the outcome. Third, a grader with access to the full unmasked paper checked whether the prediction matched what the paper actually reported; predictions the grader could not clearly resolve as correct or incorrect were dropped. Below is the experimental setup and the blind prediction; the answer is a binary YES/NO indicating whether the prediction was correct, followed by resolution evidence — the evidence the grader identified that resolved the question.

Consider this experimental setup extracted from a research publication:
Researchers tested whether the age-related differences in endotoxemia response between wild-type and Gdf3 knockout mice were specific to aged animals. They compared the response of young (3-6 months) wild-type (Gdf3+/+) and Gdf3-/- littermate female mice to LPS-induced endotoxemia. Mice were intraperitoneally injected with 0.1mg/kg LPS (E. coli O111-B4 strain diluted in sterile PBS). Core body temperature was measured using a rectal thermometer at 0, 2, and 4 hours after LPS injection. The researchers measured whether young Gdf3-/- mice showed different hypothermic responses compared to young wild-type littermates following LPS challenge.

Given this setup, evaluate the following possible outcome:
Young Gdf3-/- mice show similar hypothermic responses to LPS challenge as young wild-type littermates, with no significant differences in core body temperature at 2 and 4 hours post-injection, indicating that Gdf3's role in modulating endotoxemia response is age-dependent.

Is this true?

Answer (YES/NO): YES